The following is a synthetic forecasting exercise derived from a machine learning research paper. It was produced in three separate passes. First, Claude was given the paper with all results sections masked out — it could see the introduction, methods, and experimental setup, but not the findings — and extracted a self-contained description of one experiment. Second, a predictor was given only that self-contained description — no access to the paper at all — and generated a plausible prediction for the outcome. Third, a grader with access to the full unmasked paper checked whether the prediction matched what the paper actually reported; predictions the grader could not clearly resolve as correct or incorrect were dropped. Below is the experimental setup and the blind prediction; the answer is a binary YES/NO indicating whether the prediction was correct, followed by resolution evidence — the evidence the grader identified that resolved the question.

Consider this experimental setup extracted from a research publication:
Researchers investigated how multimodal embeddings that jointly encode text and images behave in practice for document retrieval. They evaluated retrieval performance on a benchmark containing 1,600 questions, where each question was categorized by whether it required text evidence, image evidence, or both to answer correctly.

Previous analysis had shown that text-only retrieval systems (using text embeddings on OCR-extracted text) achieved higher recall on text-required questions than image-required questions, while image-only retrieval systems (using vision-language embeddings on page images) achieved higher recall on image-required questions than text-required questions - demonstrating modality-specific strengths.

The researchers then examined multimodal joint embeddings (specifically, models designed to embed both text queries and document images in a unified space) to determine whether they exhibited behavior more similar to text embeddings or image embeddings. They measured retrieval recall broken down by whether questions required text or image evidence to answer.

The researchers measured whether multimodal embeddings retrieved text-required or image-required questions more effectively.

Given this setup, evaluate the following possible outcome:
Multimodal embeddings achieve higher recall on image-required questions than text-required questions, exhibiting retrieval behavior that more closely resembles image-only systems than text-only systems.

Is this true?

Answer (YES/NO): YES